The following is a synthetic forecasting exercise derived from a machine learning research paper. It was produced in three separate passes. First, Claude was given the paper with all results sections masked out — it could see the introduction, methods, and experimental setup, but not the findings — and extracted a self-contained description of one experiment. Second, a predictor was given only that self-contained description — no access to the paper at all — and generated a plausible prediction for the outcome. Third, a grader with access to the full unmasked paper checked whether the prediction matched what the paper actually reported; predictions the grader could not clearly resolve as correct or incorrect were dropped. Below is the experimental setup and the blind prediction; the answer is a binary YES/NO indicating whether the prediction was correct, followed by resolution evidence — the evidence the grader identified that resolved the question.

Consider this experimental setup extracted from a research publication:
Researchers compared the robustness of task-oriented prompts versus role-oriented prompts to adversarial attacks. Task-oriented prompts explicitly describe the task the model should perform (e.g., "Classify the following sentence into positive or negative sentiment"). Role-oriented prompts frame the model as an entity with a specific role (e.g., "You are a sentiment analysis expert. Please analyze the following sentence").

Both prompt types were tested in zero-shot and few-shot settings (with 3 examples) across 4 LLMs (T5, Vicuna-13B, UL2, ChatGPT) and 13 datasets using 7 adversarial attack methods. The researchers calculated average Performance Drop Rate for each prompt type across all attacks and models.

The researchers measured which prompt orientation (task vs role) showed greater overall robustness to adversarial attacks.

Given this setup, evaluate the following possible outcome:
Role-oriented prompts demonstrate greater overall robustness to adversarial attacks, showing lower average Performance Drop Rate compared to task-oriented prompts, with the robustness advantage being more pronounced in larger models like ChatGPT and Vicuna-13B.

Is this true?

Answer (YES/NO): NO